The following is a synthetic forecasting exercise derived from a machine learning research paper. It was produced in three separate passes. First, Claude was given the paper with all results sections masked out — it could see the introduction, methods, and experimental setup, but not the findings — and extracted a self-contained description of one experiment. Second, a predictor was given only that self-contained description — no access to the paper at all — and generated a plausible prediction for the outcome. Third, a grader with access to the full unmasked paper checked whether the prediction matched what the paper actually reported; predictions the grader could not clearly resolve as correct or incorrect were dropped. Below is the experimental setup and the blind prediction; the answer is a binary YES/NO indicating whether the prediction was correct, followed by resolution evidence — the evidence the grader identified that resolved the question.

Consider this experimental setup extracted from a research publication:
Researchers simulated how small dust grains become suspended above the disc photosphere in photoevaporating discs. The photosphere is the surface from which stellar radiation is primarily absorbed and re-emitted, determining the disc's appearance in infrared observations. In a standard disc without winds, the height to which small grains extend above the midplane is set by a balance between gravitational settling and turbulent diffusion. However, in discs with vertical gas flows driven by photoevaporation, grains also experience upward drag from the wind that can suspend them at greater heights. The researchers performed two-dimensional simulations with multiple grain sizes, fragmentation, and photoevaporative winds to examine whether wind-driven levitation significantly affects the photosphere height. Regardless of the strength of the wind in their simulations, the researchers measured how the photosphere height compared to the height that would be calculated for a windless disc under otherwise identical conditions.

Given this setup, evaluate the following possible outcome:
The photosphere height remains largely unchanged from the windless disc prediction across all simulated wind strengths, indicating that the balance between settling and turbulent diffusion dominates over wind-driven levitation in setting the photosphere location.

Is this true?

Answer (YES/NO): NO